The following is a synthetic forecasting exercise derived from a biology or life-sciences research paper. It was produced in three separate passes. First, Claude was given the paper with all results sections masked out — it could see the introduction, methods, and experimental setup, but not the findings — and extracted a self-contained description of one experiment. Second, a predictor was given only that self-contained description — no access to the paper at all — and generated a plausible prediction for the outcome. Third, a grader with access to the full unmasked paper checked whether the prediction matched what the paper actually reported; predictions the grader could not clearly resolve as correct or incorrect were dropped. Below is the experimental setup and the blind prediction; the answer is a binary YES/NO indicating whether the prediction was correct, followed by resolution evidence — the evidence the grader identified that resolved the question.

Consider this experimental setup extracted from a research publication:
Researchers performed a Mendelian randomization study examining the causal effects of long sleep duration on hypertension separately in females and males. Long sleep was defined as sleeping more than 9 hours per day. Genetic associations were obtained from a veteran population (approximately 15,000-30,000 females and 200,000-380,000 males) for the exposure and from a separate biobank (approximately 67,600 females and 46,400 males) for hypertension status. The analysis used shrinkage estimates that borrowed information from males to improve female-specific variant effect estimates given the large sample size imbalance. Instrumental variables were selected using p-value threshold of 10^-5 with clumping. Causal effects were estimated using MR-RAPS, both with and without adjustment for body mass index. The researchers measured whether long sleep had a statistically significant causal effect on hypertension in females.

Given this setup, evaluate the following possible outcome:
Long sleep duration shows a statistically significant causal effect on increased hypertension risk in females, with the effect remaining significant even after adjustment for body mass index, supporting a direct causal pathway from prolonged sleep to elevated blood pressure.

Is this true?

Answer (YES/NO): YES